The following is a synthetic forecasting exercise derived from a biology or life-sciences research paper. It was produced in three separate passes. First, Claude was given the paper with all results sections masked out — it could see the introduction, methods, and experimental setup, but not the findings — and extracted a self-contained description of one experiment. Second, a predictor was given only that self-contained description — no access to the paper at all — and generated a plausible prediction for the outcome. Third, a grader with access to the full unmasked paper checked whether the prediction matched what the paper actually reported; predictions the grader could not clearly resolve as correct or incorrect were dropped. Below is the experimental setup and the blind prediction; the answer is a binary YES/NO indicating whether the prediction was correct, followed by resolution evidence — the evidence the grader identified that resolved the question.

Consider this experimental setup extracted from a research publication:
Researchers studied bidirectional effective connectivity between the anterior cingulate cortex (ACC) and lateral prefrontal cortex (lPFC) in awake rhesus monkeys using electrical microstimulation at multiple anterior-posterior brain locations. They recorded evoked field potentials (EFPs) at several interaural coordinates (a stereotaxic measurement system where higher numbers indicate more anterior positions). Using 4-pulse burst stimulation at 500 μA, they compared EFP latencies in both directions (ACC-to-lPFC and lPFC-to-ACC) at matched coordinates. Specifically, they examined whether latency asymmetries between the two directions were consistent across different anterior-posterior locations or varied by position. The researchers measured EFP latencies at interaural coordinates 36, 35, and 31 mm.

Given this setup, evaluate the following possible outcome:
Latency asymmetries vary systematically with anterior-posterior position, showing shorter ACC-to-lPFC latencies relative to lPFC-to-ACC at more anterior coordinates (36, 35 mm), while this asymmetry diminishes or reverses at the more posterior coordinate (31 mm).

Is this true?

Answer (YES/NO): NO